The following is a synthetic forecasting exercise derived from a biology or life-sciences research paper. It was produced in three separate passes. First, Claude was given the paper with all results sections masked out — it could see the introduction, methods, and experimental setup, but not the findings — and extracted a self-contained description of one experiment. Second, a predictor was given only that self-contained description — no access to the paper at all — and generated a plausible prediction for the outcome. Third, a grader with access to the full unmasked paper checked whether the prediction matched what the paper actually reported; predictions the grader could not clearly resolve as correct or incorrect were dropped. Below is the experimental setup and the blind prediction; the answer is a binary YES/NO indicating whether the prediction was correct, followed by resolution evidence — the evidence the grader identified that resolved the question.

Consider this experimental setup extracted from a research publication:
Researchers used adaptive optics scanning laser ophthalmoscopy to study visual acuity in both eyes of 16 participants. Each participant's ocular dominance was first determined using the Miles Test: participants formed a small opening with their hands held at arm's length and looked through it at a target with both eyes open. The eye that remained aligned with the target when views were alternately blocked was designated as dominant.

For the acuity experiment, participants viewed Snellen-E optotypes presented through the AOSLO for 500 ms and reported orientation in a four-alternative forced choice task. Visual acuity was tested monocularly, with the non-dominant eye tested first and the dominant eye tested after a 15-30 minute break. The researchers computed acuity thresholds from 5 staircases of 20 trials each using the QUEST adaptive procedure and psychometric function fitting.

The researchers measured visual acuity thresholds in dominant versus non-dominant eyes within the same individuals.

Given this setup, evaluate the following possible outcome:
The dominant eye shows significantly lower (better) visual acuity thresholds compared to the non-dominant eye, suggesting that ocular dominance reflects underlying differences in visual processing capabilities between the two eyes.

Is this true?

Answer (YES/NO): YES